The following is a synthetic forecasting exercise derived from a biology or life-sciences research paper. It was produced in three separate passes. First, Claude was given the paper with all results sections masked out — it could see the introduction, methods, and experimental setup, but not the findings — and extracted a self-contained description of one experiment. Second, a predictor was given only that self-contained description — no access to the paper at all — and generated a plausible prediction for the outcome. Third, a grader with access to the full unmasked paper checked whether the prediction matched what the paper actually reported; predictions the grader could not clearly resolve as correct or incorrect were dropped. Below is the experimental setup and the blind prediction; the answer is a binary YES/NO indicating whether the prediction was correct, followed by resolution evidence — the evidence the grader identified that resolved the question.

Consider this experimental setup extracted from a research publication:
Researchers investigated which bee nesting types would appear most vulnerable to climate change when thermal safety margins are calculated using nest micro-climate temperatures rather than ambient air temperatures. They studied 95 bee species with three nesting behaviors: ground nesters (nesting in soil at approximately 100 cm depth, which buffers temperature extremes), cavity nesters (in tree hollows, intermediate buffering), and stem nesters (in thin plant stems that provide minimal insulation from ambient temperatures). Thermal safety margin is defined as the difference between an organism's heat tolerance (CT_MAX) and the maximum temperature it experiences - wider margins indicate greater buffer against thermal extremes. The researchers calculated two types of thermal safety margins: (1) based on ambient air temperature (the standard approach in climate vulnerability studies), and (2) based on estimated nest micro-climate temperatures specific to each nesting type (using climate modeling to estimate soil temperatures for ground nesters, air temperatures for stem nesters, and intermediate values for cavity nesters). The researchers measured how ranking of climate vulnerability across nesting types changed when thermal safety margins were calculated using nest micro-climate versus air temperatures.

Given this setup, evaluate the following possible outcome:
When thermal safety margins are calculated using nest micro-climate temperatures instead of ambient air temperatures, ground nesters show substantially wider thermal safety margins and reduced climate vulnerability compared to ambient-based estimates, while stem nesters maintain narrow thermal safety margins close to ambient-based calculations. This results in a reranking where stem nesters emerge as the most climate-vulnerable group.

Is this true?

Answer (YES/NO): YES